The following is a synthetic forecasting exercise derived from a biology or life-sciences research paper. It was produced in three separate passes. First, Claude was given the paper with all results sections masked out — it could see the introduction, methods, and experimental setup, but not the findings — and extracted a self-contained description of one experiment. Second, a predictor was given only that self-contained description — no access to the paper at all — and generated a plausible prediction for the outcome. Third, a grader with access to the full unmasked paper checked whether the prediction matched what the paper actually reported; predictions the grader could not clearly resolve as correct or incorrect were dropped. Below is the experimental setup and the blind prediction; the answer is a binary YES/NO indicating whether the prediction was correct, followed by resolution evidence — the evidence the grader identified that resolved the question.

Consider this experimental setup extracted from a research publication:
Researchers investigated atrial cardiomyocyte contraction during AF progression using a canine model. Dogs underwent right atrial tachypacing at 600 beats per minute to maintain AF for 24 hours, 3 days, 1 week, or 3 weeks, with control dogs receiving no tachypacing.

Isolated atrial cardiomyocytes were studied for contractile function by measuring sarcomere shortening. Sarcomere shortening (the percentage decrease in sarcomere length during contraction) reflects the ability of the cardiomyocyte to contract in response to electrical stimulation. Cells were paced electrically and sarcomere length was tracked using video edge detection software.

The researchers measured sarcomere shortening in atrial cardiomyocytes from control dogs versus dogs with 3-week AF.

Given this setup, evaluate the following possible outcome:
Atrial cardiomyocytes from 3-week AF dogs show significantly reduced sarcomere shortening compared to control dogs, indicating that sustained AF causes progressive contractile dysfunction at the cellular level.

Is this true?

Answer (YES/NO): YES